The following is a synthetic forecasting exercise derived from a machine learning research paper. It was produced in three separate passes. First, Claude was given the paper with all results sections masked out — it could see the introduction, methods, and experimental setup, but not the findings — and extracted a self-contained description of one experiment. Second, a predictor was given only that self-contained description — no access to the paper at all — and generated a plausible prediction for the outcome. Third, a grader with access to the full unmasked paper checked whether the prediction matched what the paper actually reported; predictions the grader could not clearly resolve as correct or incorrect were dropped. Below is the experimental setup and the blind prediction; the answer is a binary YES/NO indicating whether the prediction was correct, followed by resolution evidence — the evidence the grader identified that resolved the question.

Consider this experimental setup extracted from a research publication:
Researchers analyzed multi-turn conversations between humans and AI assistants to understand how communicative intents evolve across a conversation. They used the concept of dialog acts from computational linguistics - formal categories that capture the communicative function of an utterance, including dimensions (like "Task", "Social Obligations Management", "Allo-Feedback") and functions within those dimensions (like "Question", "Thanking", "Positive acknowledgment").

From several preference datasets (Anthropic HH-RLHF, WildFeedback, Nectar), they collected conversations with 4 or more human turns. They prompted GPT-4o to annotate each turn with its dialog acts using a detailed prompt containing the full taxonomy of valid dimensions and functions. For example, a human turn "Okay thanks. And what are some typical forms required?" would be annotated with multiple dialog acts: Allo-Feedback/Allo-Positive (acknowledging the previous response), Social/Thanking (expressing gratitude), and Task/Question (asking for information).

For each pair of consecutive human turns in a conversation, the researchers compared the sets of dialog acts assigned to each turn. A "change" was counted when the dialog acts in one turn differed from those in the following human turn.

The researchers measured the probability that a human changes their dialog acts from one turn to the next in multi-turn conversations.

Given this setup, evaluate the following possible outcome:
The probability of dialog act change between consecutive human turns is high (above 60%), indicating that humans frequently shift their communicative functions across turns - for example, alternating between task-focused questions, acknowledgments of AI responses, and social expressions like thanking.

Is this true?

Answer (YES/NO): YES